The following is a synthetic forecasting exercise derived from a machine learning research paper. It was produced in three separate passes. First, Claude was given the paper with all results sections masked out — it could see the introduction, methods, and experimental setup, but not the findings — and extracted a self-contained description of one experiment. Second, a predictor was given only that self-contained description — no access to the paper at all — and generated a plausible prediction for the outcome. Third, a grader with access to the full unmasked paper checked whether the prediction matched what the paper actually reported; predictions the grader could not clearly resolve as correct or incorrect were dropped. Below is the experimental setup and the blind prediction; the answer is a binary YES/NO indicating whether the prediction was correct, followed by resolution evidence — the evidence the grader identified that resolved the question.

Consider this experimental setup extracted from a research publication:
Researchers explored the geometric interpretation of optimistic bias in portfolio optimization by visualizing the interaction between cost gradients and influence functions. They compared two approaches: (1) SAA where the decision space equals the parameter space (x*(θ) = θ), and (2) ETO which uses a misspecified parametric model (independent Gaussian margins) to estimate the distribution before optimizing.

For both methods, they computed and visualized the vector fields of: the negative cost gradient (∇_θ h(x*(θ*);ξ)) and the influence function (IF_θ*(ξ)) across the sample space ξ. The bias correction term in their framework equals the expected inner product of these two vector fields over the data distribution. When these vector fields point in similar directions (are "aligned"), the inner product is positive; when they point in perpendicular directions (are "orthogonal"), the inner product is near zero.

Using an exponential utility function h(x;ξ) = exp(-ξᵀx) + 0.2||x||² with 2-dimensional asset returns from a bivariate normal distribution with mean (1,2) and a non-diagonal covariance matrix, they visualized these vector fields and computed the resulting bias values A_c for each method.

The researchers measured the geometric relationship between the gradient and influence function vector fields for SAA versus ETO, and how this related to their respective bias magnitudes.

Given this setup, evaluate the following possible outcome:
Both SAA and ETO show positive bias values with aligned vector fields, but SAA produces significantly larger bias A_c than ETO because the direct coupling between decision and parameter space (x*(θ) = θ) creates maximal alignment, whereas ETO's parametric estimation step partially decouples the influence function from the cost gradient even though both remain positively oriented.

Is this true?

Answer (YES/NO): NO